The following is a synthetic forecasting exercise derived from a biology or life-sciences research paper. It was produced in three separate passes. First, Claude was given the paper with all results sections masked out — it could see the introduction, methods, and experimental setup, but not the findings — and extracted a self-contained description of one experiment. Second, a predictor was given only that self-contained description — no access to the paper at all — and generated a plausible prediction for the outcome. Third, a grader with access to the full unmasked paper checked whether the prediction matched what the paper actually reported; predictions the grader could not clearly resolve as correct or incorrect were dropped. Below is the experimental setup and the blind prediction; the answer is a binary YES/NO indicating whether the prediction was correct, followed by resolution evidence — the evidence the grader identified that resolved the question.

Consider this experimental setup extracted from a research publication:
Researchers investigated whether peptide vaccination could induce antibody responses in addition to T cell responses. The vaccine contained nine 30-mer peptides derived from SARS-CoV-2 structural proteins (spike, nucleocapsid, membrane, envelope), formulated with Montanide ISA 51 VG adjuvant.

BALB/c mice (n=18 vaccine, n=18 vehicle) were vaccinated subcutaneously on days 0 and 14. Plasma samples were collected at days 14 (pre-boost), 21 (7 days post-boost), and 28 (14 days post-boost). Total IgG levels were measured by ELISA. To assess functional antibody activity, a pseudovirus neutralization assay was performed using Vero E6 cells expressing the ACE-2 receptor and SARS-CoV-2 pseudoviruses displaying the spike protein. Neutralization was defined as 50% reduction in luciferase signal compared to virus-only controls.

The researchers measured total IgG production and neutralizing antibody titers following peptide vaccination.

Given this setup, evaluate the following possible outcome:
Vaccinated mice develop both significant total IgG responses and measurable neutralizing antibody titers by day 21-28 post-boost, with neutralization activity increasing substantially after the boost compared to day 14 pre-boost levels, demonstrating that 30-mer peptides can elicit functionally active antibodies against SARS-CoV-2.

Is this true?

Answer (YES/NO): NO